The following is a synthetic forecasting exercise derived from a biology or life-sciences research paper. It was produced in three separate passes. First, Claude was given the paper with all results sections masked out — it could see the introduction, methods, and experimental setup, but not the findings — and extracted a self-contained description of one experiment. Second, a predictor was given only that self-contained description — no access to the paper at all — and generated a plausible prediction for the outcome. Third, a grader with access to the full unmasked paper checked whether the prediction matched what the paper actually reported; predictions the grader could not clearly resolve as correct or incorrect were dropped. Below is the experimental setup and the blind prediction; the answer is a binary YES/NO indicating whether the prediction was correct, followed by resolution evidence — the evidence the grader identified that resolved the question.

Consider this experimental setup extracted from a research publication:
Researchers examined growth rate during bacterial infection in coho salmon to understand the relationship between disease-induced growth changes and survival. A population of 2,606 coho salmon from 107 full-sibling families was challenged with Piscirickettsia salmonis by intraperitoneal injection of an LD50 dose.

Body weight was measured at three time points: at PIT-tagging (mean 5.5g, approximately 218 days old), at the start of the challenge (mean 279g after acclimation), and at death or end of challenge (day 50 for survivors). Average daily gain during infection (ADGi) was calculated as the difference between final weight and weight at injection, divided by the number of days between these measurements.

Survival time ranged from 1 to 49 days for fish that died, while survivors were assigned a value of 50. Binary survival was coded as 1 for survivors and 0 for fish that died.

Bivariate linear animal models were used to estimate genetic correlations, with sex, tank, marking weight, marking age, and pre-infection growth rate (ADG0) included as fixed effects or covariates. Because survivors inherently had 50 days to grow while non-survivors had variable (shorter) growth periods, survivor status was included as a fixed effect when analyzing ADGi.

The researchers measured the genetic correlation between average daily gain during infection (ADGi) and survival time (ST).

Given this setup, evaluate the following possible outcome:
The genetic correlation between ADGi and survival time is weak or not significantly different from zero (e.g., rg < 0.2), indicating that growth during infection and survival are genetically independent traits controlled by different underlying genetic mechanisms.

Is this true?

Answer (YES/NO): NO